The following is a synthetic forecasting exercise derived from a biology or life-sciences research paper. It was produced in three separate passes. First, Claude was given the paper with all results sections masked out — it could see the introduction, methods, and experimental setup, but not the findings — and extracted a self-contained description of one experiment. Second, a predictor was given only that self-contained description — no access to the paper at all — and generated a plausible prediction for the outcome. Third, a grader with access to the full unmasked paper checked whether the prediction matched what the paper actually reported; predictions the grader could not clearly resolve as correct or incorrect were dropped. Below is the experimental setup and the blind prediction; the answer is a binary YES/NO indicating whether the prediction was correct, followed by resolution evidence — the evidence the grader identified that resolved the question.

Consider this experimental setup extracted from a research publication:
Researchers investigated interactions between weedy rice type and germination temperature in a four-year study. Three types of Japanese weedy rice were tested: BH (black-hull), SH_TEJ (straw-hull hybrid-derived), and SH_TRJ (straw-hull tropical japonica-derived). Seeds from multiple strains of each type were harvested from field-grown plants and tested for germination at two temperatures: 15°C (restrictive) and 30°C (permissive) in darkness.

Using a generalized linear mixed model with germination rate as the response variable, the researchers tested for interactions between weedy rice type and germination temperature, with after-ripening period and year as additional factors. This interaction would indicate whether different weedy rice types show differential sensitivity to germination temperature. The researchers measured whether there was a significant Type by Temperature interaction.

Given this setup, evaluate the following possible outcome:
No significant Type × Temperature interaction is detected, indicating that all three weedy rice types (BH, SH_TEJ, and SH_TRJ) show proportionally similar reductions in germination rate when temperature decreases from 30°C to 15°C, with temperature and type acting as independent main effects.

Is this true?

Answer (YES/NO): NO